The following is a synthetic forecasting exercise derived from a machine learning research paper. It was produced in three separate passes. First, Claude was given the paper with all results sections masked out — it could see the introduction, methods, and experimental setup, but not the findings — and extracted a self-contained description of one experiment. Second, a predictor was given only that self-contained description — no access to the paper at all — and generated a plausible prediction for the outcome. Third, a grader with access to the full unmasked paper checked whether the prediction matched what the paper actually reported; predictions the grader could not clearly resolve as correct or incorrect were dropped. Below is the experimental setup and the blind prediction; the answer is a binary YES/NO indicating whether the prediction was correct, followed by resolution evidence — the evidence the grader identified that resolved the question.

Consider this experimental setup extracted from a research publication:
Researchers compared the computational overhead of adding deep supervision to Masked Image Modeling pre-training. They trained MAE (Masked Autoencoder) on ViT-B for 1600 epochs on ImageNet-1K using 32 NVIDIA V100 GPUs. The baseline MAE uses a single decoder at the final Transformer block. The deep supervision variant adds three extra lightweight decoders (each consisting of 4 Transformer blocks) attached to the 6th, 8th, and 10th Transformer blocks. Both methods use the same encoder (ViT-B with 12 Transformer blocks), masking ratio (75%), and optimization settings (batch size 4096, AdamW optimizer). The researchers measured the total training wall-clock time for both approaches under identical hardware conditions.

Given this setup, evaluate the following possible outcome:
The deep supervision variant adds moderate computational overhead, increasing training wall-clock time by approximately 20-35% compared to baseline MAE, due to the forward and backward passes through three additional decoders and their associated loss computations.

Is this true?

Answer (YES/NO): NO